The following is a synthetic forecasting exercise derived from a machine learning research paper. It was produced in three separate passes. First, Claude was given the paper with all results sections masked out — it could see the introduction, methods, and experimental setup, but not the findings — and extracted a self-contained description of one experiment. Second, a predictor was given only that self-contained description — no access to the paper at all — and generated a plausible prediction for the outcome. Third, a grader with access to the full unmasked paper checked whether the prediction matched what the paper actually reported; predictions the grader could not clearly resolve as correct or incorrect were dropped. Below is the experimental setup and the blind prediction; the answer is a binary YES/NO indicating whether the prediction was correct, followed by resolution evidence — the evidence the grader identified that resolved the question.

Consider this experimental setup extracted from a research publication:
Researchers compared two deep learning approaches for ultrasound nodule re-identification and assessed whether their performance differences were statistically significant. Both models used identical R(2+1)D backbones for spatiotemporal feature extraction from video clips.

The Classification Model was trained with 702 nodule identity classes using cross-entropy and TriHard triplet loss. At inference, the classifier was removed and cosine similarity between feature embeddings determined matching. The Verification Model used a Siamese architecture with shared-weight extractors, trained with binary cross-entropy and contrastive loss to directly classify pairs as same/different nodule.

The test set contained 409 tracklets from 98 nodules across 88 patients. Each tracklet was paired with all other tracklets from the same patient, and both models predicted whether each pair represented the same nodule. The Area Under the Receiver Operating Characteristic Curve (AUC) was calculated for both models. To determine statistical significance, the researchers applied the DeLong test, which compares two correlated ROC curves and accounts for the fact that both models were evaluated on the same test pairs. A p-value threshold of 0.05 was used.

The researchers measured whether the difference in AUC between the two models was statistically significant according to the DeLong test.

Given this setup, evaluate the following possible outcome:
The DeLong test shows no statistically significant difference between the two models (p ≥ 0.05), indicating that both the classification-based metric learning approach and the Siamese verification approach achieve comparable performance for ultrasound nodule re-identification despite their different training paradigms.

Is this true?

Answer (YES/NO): NO